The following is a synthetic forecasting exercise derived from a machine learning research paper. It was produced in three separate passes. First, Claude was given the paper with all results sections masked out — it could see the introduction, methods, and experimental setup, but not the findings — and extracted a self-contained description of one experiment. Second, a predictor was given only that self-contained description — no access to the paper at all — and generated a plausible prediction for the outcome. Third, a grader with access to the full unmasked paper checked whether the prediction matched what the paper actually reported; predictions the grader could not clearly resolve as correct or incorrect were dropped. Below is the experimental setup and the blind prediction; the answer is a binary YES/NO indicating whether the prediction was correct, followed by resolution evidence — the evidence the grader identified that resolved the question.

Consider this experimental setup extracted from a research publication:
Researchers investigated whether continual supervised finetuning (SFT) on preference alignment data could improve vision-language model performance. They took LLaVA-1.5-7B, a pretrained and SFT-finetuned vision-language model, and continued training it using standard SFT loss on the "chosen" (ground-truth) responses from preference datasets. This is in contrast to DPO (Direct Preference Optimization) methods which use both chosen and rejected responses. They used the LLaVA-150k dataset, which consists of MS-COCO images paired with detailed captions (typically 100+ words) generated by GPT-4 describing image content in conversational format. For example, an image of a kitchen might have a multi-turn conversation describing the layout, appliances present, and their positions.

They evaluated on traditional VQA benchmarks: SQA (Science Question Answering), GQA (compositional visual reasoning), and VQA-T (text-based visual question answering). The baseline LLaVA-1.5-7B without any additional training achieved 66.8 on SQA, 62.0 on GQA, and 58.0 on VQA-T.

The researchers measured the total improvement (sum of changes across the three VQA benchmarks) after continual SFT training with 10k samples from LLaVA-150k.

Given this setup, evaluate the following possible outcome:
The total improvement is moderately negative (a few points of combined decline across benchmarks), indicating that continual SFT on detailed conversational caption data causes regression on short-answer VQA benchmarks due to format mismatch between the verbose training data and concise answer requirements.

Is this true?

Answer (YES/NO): YES